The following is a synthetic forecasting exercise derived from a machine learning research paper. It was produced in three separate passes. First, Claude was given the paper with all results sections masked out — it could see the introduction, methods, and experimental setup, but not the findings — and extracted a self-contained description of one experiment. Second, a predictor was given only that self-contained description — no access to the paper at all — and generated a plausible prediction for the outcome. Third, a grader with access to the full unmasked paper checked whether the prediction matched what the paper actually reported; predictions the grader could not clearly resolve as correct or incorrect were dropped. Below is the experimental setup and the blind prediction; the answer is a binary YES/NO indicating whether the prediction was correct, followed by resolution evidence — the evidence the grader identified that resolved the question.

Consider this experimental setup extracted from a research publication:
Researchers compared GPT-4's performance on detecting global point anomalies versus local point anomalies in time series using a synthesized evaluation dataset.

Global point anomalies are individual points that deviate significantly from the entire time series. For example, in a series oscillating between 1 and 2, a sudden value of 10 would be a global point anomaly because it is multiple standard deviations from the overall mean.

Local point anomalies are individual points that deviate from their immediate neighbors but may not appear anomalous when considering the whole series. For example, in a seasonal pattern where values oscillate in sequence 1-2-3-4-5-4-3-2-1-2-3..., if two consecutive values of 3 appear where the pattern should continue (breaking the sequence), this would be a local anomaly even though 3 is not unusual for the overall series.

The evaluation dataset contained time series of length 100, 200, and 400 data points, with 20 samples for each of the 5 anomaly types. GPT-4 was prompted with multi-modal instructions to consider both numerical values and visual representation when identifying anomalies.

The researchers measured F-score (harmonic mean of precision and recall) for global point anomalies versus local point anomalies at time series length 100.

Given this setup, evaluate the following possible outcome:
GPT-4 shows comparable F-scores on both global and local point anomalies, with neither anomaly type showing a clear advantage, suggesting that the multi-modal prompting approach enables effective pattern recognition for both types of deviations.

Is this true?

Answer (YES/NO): NO